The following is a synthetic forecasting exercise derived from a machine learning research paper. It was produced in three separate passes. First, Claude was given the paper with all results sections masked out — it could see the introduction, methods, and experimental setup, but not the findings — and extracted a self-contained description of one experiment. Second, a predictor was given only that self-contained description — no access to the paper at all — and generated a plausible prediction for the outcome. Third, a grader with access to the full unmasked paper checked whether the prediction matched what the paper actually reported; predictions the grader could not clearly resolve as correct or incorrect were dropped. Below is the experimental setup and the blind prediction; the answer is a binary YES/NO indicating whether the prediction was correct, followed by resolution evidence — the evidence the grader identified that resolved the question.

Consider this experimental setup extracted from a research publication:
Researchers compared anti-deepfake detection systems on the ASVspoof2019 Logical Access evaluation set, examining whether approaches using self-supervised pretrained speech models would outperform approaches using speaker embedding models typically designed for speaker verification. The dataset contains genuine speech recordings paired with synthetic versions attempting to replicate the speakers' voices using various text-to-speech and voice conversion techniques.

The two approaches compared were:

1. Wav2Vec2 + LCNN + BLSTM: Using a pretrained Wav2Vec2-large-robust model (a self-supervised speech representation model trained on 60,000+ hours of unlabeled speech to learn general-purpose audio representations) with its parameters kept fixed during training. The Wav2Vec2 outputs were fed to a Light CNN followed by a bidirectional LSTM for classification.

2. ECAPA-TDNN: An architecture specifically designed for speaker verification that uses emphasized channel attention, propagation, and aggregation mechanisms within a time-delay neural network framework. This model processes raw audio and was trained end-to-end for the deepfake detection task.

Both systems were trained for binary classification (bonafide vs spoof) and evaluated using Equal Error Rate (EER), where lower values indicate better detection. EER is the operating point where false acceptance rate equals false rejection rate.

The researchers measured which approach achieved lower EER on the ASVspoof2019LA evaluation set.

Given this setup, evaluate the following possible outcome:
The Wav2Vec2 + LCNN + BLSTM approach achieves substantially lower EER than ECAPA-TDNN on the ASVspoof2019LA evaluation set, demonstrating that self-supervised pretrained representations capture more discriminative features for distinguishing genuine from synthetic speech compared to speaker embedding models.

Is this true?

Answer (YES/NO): YES